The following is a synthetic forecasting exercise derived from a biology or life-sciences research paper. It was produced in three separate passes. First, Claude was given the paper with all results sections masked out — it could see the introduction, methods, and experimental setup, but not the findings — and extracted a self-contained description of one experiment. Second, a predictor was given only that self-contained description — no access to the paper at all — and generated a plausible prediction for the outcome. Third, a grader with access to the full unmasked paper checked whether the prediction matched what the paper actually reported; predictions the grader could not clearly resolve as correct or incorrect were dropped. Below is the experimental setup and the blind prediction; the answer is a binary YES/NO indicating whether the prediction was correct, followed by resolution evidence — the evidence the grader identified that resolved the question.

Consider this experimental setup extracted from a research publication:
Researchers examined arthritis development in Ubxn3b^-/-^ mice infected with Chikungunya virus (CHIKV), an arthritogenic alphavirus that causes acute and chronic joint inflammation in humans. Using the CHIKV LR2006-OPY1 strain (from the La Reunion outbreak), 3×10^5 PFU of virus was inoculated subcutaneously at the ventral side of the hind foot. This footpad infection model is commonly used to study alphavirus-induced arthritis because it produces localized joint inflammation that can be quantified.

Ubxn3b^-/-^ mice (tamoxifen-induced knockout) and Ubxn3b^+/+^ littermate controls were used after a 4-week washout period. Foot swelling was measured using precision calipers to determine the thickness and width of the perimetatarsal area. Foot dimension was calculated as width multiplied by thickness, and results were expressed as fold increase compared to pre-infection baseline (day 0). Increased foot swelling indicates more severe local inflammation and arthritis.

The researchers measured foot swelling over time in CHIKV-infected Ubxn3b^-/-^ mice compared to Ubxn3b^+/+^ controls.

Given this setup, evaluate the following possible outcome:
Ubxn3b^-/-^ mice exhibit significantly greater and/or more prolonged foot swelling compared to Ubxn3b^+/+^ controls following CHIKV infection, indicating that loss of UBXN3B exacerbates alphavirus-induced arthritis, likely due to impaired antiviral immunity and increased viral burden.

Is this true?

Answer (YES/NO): YES